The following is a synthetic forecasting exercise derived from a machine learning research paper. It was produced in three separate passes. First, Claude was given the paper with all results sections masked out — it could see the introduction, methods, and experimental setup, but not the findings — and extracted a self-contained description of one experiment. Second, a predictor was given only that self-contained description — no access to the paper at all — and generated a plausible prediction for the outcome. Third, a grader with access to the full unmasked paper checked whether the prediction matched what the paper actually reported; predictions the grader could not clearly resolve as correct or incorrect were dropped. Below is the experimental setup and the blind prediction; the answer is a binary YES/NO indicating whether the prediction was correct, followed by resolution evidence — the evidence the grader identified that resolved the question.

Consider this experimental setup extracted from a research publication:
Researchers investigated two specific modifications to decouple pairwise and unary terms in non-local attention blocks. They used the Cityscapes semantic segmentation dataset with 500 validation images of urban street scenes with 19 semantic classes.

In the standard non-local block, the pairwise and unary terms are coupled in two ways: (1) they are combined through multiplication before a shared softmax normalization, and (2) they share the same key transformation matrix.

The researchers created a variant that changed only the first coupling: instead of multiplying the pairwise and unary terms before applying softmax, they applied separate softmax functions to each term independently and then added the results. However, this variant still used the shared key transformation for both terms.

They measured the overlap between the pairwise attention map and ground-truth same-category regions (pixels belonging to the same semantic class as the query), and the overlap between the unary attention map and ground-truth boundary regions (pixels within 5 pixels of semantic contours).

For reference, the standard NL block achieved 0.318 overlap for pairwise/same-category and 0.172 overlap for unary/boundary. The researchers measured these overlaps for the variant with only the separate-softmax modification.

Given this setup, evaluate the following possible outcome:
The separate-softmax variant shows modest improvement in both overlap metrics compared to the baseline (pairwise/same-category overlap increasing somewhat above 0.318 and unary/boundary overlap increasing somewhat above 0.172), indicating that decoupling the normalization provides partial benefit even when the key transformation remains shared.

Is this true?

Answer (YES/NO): NO